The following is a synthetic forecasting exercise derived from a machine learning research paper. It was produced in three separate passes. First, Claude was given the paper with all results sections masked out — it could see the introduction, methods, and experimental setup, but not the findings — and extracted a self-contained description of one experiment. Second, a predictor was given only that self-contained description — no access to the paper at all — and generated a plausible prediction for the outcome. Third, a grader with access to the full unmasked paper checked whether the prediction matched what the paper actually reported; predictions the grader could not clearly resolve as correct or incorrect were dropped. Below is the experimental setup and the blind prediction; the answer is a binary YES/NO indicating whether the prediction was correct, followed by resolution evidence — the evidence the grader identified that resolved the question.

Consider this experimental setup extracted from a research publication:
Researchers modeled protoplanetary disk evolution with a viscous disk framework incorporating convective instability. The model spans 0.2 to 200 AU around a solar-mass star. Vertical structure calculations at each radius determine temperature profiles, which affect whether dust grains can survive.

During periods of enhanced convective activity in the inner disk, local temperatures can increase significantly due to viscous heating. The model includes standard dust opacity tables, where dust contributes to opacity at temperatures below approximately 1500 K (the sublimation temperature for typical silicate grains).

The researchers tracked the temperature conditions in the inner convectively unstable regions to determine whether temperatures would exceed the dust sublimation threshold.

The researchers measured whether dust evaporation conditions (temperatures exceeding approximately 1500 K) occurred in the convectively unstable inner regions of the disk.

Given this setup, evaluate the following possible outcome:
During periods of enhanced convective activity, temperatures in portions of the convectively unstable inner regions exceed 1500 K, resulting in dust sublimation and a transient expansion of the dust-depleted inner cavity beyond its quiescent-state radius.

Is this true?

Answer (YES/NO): NO